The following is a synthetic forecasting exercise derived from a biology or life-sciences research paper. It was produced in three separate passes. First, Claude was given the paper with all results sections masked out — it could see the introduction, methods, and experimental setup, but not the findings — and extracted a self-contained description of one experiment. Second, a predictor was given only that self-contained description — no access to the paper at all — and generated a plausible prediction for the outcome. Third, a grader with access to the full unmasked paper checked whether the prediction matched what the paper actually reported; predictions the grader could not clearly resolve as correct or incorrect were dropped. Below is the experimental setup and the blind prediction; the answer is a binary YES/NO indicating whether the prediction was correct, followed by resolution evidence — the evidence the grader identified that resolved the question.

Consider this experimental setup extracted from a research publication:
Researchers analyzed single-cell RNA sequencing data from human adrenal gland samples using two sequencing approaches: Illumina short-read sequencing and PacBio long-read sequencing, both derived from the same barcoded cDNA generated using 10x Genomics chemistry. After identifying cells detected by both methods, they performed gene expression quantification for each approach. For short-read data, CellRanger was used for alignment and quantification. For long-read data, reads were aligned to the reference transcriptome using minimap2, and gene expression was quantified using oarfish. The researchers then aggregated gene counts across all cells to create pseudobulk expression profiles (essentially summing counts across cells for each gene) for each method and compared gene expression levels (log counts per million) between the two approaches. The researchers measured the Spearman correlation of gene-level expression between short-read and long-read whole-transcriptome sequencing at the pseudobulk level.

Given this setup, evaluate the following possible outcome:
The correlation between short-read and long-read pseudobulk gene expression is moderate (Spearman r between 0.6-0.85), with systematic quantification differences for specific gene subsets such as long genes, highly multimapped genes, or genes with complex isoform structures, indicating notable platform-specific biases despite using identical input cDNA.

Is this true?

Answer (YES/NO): NO